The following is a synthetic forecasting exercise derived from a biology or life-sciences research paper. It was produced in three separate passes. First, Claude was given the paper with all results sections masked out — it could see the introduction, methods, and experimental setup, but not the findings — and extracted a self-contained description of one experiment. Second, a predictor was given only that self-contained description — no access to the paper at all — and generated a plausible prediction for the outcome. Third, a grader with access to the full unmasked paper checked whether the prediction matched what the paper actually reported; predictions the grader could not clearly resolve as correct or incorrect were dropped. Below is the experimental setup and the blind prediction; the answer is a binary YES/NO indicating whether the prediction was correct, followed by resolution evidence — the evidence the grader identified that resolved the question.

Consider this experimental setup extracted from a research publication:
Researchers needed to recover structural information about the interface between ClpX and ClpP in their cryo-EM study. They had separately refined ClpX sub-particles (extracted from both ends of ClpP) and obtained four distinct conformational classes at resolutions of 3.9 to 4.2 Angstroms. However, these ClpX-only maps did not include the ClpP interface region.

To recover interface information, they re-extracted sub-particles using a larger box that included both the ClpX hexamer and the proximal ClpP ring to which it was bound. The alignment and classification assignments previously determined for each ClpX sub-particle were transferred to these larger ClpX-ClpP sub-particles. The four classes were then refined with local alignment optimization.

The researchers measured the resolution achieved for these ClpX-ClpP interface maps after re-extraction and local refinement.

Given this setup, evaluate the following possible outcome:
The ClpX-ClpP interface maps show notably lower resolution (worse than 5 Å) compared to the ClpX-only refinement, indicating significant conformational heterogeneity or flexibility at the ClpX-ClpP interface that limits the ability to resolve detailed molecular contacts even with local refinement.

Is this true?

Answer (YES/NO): NO